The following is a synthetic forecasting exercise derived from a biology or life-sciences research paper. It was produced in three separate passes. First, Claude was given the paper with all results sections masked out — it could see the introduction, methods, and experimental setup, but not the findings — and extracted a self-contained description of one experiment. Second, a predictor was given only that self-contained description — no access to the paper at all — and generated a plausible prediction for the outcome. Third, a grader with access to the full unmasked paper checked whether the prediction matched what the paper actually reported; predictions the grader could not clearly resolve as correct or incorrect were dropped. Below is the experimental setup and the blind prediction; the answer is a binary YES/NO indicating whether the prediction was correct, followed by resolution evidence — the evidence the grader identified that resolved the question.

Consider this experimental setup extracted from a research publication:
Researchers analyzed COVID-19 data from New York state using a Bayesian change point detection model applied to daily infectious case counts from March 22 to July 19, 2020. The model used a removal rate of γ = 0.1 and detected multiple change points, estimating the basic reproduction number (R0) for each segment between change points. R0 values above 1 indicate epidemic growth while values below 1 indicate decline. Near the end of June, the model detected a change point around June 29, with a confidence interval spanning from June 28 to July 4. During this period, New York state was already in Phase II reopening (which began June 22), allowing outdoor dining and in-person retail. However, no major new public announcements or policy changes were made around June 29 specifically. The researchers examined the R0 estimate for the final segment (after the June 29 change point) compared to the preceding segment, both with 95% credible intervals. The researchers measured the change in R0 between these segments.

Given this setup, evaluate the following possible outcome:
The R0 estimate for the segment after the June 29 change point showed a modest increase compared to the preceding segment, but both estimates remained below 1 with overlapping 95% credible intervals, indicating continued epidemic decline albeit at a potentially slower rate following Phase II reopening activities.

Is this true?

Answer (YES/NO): NO